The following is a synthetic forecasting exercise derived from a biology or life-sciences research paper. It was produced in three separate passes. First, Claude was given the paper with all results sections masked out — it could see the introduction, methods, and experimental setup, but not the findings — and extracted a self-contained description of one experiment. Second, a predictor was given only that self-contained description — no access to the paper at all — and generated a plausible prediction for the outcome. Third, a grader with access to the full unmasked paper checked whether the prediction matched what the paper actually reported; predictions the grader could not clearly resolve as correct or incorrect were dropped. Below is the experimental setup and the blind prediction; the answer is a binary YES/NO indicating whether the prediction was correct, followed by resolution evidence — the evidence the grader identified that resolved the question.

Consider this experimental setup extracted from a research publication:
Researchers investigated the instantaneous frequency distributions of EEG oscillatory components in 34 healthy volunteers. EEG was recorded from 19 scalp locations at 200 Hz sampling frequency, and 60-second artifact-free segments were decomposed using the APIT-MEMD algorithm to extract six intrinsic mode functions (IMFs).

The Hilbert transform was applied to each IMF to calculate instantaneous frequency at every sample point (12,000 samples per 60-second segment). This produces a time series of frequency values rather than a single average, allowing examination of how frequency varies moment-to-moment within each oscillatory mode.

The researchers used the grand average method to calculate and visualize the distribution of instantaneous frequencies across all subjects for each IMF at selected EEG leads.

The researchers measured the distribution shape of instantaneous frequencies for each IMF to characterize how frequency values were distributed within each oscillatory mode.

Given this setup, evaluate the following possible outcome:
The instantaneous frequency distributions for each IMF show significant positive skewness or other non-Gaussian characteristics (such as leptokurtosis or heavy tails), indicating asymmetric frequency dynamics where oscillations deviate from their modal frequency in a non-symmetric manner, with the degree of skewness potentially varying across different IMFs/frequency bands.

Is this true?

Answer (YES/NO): NO